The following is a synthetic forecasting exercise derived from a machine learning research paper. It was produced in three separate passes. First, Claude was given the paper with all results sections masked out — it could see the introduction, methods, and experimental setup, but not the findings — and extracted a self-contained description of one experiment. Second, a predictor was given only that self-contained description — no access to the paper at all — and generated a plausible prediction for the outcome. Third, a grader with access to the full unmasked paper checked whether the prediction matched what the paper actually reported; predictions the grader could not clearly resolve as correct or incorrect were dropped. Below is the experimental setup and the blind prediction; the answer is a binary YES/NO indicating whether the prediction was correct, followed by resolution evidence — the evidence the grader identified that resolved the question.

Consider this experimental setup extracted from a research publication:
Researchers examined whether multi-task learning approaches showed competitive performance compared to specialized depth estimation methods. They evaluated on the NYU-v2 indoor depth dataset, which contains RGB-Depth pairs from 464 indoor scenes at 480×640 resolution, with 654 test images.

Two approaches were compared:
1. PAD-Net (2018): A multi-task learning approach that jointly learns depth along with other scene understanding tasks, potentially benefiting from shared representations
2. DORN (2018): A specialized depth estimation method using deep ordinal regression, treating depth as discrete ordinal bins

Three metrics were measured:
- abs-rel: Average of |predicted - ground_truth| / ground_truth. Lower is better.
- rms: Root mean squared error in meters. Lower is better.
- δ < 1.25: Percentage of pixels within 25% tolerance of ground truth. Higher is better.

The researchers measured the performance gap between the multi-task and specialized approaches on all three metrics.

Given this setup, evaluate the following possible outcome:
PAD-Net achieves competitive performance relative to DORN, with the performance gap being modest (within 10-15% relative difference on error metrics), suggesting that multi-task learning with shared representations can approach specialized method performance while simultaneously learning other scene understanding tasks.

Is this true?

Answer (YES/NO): NO